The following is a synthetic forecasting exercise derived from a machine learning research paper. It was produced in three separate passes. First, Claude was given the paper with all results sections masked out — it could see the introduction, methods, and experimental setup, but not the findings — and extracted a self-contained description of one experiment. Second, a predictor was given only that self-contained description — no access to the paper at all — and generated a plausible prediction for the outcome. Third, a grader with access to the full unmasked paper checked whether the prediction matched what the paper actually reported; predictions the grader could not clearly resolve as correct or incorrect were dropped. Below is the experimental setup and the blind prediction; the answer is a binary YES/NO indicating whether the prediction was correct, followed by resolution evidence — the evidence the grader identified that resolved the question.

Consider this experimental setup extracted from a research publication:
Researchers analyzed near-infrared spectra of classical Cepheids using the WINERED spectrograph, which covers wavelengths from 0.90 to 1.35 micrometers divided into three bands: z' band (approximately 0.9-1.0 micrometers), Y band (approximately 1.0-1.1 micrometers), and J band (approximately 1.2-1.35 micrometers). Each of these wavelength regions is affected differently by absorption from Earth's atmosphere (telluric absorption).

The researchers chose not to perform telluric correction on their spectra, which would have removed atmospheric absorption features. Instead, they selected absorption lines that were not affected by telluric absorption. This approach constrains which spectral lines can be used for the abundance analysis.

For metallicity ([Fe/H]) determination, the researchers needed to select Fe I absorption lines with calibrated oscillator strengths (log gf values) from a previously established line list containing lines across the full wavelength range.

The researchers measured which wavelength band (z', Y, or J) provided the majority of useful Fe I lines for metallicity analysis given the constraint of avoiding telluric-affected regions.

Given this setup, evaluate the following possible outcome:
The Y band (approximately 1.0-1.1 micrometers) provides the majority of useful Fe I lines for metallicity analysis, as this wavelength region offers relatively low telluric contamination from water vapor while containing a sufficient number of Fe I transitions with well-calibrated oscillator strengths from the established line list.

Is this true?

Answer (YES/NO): YES